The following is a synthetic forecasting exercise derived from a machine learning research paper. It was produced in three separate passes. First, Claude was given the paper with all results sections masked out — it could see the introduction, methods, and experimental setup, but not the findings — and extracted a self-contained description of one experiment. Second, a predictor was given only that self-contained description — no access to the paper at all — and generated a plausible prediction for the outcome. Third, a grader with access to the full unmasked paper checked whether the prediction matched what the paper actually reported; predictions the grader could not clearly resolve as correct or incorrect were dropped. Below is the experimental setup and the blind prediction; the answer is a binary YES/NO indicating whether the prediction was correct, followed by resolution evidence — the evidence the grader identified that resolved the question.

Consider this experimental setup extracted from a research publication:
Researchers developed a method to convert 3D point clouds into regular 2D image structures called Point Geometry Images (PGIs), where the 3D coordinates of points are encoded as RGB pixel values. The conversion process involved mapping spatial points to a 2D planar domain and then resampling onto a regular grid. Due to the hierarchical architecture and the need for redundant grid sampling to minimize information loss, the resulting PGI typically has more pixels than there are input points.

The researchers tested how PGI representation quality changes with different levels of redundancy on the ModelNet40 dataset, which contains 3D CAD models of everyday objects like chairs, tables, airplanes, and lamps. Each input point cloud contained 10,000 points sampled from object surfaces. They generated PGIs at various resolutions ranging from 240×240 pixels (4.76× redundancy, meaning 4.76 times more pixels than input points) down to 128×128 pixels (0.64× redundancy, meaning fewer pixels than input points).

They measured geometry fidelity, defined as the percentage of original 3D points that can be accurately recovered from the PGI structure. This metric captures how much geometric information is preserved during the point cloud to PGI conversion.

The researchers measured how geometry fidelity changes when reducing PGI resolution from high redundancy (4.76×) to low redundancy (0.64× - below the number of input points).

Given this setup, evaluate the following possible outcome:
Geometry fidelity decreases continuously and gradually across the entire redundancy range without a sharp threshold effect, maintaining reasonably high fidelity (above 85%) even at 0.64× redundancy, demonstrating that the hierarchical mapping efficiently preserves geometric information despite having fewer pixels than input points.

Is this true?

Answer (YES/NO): NO